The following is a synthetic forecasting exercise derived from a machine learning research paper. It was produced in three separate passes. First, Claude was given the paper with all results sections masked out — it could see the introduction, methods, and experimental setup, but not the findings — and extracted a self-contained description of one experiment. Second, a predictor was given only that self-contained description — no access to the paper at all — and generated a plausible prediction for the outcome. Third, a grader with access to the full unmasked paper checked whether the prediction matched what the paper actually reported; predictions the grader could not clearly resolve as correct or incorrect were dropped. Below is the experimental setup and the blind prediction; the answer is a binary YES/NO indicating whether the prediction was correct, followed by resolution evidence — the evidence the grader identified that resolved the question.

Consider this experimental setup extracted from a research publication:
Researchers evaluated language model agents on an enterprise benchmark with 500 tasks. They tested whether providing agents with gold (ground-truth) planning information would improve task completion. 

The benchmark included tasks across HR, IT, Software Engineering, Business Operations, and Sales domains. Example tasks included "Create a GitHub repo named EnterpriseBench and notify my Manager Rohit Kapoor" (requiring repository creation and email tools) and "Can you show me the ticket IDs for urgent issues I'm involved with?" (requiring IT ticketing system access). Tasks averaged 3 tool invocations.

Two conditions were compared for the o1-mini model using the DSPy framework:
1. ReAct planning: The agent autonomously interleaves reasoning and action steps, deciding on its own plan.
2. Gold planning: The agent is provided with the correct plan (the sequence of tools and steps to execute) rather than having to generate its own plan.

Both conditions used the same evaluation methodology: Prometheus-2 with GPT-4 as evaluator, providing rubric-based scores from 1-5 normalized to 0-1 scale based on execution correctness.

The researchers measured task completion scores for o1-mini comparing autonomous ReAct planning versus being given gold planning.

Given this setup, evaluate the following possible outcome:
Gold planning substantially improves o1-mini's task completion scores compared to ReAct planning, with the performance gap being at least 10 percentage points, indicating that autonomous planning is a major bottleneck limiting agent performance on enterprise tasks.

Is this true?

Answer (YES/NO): YES